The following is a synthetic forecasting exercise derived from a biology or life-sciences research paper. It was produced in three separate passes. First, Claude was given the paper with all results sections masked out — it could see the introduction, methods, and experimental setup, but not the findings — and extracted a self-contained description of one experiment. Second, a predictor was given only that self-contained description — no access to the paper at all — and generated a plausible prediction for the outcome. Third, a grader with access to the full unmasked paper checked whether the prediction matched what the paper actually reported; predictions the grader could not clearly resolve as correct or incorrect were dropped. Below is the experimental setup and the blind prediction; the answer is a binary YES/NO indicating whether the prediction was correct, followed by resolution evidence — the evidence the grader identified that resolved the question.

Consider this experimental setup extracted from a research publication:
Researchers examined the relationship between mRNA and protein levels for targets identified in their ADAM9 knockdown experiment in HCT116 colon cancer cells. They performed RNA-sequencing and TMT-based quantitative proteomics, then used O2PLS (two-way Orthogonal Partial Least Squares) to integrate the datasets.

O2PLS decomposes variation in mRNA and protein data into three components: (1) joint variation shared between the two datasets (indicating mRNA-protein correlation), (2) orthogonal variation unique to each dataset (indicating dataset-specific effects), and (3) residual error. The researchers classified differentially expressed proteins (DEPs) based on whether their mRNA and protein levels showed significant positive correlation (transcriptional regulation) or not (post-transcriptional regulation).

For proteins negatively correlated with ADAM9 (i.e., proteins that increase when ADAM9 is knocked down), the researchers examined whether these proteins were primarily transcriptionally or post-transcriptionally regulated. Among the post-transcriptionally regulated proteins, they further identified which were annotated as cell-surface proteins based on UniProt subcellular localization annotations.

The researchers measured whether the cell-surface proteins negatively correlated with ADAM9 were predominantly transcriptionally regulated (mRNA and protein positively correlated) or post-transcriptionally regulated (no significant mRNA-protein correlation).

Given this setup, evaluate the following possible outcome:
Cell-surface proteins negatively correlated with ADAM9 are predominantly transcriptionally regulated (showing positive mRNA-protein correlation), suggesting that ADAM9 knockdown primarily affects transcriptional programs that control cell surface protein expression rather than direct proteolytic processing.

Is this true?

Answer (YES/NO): NO